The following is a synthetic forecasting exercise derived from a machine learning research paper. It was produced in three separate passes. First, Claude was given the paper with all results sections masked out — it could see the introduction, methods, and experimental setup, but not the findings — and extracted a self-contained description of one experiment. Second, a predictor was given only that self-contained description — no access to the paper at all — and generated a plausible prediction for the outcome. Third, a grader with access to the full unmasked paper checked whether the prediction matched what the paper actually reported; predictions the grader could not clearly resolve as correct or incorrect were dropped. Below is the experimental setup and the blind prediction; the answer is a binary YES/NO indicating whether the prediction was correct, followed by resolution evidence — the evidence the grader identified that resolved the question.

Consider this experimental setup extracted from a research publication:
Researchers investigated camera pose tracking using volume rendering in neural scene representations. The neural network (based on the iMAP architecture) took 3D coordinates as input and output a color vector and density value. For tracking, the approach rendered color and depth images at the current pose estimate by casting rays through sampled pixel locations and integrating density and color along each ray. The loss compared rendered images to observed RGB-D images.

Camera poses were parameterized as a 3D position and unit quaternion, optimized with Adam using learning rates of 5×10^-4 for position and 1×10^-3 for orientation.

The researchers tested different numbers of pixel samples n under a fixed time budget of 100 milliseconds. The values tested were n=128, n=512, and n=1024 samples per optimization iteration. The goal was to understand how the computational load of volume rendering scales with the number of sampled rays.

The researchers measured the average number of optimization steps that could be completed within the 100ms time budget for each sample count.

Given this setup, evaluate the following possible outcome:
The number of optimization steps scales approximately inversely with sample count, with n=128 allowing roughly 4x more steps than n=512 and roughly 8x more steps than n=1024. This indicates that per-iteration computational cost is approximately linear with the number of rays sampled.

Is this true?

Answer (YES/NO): NO